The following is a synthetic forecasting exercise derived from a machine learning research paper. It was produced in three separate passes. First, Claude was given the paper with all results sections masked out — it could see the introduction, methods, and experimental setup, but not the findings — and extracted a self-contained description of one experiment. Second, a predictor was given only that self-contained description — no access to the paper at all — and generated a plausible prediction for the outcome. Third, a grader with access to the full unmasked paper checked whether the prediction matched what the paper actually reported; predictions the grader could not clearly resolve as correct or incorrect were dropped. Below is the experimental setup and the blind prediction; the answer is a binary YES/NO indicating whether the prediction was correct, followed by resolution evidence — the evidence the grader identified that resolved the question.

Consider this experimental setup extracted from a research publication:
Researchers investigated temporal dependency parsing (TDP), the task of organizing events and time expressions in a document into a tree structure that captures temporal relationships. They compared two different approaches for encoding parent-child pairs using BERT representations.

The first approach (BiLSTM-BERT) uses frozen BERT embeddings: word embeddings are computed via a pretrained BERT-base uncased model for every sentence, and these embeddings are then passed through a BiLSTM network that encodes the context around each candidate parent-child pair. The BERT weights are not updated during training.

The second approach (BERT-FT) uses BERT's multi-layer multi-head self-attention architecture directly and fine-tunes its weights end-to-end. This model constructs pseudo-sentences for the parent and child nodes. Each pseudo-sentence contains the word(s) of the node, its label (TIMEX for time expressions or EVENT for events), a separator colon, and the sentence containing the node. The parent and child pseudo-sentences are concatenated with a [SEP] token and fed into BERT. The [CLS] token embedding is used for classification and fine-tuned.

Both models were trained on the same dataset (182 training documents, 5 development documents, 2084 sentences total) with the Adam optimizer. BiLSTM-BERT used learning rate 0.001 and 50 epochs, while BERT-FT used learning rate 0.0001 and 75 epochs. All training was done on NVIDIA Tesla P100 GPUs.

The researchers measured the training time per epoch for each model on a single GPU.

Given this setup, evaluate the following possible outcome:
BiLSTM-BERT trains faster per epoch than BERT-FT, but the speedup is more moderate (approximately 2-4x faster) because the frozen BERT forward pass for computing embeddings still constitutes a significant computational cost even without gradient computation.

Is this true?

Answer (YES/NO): NO